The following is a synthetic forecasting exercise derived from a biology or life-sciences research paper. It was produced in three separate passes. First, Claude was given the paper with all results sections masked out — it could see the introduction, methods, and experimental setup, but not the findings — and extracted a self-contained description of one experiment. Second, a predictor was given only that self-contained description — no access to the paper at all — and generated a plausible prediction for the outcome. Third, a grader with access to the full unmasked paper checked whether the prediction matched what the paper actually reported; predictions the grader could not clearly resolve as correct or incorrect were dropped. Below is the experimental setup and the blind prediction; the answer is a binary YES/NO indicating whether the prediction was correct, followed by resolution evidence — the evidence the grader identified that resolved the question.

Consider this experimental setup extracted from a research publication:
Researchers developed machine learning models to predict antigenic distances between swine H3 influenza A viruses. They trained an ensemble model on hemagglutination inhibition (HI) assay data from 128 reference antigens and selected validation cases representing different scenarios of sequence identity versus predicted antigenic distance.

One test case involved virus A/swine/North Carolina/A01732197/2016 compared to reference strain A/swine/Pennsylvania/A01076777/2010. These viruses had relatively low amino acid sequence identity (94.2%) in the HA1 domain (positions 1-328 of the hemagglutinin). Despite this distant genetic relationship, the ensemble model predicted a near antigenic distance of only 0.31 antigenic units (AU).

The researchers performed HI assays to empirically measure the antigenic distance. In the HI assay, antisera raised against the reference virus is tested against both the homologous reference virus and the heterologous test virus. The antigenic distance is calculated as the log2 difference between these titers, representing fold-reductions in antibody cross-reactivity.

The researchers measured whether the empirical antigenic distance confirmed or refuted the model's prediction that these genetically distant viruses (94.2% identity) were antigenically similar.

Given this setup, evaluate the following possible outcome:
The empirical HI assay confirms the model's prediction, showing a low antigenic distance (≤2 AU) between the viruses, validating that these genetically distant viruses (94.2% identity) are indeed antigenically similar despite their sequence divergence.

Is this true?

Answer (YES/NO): NO